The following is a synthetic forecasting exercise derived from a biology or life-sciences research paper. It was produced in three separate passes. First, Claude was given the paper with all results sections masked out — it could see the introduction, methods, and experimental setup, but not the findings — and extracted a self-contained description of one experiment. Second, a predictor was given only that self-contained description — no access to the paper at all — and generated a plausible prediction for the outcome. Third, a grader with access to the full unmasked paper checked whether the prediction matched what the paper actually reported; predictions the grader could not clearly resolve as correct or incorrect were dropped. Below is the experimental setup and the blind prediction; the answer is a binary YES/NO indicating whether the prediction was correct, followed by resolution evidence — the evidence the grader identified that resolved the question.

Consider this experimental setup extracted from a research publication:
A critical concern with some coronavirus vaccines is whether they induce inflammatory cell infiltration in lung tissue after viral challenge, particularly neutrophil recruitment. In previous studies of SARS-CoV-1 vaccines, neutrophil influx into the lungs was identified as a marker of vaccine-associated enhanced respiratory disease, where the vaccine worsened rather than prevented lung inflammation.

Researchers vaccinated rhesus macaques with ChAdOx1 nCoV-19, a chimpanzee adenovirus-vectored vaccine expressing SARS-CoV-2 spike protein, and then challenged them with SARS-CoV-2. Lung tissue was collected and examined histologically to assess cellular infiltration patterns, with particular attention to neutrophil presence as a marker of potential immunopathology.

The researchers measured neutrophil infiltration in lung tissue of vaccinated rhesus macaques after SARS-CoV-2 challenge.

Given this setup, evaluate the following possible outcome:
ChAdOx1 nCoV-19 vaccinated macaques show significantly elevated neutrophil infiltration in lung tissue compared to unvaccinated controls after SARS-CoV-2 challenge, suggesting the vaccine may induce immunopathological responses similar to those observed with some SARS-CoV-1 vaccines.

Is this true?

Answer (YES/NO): NO